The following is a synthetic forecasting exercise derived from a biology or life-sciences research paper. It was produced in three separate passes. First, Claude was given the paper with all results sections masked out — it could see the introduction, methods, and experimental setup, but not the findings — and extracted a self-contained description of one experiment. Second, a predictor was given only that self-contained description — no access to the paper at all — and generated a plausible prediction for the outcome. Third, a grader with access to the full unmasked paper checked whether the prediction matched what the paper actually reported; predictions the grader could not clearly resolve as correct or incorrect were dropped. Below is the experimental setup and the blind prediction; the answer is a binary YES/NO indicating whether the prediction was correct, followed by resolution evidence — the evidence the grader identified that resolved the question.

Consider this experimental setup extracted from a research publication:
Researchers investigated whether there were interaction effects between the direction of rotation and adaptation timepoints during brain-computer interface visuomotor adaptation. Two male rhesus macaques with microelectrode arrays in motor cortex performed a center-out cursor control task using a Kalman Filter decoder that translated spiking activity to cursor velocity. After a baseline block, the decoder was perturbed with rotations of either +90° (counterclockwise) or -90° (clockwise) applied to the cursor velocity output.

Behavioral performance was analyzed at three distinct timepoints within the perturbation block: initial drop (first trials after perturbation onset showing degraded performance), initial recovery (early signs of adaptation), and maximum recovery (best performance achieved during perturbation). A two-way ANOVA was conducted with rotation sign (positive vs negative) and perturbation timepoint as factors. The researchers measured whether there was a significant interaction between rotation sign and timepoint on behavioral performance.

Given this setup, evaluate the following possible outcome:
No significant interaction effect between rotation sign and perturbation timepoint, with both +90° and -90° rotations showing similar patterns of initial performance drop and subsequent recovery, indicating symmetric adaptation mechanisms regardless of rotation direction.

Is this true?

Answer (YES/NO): YES